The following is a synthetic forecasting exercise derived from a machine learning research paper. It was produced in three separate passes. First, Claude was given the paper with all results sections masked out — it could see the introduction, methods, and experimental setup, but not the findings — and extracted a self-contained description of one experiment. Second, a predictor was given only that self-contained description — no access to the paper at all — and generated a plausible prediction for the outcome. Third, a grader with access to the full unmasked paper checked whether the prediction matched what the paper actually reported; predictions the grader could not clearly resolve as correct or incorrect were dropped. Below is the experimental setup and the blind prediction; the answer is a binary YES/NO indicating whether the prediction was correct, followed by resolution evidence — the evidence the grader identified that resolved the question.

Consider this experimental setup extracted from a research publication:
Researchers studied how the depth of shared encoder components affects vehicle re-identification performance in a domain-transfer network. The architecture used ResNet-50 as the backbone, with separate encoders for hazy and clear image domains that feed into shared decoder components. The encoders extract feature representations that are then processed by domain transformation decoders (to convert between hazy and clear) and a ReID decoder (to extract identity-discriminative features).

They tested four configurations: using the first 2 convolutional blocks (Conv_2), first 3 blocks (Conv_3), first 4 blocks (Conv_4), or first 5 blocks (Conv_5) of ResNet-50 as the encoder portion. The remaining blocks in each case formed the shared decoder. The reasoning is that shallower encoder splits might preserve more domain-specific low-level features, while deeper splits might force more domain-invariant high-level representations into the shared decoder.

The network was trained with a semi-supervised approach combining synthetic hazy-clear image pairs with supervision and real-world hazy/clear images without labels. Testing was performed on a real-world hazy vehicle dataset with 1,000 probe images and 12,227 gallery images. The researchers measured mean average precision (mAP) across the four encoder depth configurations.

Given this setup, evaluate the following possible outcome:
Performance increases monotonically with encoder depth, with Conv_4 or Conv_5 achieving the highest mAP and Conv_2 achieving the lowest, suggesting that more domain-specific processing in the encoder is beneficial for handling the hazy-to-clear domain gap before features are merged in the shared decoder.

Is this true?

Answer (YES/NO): NO